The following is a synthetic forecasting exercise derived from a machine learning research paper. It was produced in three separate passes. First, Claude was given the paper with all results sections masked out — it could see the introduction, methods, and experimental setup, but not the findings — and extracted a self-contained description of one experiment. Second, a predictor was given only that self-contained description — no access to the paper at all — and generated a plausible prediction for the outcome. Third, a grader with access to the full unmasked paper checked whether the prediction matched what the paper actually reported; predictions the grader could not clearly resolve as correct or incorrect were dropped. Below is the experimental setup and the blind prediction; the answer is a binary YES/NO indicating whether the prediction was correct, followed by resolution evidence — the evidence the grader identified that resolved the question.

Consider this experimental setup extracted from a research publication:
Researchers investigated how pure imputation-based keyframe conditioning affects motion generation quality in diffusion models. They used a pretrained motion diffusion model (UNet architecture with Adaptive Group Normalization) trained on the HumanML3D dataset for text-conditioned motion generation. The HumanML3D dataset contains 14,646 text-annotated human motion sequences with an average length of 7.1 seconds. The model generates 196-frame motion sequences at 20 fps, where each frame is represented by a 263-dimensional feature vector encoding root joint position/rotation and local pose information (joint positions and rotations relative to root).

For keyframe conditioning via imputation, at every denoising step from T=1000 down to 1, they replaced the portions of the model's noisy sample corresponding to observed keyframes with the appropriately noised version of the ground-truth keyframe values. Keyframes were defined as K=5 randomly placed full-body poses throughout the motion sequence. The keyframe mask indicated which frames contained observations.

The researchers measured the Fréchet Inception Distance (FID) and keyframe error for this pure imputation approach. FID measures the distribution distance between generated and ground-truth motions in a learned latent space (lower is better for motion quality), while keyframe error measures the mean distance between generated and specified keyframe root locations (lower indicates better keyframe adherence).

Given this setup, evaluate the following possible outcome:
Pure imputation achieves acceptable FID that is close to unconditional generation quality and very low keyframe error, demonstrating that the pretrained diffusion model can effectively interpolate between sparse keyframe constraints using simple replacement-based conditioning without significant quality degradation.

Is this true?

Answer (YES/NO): NO